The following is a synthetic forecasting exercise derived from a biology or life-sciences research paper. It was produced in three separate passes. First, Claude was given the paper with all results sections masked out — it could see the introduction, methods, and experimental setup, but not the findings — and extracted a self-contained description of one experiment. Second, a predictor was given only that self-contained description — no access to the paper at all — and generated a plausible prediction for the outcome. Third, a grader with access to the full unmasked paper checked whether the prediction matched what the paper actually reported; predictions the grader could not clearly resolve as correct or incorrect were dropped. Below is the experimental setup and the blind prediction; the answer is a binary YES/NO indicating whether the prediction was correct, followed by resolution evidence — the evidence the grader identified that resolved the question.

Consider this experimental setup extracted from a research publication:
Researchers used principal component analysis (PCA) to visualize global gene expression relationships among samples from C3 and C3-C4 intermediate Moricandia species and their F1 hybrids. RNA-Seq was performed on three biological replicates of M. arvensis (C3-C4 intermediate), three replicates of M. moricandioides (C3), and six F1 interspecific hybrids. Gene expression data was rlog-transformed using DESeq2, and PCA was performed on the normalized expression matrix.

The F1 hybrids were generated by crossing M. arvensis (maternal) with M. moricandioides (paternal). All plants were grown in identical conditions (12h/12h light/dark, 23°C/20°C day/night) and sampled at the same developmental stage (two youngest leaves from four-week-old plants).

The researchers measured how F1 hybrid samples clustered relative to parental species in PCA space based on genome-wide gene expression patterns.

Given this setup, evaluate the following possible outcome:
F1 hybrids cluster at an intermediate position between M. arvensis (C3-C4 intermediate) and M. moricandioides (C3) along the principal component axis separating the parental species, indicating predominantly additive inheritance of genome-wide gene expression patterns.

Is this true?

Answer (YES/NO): NO